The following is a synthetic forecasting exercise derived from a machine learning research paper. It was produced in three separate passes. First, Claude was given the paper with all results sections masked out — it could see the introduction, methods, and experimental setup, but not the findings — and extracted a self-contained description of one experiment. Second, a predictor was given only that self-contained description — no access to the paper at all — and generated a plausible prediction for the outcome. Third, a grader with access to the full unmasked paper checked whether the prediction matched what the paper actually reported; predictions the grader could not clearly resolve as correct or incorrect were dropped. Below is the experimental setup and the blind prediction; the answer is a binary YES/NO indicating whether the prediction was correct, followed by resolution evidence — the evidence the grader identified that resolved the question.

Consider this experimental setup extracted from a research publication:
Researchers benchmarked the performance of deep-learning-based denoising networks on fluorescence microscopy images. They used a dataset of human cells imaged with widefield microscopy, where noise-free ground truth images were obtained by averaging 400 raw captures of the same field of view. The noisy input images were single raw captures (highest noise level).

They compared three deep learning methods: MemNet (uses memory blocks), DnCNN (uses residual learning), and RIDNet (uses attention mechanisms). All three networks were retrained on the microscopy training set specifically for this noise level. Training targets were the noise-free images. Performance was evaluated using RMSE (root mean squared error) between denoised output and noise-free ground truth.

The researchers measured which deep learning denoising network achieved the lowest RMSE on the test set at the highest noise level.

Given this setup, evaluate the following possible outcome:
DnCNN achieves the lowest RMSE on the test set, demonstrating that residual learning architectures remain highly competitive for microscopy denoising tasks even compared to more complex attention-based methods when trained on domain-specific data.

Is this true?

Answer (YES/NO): NO